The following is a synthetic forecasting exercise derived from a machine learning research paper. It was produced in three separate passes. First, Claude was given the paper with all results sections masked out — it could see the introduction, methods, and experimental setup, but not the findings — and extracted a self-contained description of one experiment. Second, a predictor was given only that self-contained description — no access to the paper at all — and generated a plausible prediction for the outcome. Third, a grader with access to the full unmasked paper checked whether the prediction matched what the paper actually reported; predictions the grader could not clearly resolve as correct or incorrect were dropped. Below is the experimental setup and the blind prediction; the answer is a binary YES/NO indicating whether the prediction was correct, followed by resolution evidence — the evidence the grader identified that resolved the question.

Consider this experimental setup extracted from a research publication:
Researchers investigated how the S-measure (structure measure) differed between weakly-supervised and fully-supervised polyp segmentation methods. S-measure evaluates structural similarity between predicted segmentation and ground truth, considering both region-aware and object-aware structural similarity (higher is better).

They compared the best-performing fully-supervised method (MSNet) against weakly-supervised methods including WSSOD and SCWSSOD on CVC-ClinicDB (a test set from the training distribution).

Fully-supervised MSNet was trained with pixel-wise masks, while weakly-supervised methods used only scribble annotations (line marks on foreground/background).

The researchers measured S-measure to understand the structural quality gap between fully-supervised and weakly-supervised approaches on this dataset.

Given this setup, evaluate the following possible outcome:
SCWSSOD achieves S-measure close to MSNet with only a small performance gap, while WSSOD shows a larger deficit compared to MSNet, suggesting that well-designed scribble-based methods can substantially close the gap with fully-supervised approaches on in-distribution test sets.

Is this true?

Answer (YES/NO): NO